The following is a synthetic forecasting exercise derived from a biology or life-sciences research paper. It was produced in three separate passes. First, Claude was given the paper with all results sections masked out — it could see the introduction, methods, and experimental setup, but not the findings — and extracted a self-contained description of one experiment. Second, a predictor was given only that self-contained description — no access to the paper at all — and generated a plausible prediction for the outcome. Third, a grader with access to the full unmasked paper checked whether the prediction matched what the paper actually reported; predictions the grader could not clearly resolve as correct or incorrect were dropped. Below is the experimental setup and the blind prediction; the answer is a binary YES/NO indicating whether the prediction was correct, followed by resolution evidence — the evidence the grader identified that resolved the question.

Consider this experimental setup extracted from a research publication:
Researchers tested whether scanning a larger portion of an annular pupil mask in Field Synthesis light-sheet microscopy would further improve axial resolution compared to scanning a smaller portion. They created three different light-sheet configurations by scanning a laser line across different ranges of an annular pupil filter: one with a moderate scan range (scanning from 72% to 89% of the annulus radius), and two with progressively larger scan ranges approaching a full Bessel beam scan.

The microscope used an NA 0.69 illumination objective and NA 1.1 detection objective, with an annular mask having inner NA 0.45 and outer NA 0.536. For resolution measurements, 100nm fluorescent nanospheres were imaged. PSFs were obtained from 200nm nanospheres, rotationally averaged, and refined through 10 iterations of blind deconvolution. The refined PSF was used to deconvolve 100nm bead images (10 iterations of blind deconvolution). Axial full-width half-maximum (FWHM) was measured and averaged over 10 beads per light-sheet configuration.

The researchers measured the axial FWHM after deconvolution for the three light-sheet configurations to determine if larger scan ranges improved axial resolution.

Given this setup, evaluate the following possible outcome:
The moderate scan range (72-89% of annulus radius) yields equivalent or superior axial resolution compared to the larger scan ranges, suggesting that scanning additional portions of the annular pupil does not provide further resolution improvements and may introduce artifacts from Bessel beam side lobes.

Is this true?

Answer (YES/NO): YES